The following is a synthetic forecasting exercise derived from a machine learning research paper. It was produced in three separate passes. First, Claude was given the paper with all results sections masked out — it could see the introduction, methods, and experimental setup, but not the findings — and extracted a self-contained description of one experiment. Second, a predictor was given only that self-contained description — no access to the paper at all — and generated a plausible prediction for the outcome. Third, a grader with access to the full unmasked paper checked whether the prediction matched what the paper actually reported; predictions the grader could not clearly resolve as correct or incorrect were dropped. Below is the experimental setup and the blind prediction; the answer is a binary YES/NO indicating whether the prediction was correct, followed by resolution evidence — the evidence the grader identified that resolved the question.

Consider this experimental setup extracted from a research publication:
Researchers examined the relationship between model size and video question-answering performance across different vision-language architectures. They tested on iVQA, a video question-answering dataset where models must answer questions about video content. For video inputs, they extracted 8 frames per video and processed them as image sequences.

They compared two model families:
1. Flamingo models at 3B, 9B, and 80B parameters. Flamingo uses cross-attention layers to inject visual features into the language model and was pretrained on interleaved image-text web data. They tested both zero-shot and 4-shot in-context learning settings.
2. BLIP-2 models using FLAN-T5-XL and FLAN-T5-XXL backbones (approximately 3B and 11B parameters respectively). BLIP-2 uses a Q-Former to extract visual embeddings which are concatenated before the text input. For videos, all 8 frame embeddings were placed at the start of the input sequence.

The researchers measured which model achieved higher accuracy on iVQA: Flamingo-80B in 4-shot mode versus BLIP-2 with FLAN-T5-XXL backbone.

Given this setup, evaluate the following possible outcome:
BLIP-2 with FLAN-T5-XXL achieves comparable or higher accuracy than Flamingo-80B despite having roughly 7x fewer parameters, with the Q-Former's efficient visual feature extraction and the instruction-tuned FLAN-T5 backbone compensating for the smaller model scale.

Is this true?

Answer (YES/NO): YES